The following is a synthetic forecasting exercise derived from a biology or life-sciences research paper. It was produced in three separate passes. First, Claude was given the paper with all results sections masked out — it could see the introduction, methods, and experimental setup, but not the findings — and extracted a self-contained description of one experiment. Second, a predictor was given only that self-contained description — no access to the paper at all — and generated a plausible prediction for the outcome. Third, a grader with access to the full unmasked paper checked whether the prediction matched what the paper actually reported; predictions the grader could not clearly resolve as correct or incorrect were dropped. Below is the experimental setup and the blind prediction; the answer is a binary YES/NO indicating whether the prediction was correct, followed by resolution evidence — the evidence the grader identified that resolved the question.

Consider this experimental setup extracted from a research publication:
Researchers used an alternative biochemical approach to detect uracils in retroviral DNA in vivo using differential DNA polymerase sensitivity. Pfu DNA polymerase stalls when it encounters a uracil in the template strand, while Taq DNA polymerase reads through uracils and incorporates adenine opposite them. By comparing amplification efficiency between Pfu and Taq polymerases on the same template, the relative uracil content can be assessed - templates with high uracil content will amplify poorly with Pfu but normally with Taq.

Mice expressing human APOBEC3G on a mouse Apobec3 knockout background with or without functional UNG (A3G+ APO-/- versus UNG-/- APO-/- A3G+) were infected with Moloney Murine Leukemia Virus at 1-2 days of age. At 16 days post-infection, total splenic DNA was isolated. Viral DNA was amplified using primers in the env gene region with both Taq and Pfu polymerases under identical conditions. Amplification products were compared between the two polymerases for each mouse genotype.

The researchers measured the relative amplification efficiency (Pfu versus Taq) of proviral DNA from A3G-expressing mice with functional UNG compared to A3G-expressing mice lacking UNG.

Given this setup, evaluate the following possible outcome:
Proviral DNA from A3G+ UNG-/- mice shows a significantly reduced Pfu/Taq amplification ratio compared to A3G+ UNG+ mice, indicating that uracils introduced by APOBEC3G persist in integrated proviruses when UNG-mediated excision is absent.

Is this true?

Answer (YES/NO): YES